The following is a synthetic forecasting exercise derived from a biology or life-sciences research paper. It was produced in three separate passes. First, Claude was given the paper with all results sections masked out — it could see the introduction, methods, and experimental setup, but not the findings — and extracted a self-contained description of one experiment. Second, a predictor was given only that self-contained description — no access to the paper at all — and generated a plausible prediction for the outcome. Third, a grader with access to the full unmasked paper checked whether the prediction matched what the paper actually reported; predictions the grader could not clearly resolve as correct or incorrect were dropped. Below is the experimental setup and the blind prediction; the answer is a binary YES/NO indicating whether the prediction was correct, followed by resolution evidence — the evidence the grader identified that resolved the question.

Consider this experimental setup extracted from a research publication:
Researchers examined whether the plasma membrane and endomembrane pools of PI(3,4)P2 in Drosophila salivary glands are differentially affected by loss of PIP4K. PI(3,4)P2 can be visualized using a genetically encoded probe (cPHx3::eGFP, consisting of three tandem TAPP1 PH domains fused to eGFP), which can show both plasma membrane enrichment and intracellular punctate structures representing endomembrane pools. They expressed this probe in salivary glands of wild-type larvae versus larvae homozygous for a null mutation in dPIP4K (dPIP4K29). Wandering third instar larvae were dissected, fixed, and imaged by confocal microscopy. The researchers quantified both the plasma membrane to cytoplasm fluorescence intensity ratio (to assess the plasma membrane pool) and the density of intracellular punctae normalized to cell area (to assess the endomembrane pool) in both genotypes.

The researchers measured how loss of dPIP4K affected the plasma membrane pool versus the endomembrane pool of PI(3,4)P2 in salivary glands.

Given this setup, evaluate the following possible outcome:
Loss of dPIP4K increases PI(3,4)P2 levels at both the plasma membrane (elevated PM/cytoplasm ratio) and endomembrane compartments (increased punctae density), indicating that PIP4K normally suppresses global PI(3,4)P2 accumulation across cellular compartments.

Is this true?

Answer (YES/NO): NO